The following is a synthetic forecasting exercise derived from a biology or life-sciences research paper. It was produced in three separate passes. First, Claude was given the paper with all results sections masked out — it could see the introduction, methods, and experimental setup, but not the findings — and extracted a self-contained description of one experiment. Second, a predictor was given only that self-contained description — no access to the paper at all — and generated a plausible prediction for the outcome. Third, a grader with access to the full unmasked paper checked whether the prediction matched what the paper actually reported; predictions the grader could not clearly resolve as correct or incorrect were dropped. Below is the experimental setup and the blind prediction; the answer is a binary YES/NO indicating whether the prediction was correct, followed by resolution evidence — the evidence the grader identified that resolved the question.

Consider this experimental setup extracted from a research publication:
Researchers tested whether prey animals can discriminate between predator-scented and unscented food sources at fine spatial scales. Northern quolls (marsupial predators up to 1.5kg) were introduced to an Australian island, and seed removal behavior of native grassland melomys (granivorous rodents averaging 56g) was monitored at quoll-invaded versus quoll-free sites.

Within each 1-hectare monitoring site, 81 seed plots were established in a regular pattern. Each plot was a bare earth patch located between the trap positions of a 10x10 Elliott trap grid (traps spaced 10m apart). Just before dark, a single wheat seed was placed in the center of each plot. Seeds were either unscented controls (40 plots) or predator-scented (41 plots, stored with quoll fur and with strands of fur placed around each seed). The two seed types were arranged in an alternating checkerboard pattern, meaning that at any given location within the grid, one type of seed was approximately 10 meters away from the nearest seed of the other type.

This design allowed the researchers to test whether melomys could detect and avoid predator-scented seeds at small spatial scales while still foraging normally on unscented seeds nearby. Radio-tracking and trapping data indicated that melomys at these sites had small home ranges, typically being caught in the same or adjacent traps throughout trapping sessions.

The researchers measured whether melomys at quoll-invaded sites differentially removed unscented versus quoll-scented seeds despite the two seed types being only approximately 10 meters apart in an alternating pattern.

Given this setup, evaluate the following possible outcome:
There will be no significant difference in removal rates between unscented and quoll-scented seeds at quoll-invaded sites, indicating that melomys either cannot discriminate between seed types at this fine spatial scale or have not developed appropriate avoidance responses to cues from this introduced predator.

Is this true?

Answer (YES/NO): NO